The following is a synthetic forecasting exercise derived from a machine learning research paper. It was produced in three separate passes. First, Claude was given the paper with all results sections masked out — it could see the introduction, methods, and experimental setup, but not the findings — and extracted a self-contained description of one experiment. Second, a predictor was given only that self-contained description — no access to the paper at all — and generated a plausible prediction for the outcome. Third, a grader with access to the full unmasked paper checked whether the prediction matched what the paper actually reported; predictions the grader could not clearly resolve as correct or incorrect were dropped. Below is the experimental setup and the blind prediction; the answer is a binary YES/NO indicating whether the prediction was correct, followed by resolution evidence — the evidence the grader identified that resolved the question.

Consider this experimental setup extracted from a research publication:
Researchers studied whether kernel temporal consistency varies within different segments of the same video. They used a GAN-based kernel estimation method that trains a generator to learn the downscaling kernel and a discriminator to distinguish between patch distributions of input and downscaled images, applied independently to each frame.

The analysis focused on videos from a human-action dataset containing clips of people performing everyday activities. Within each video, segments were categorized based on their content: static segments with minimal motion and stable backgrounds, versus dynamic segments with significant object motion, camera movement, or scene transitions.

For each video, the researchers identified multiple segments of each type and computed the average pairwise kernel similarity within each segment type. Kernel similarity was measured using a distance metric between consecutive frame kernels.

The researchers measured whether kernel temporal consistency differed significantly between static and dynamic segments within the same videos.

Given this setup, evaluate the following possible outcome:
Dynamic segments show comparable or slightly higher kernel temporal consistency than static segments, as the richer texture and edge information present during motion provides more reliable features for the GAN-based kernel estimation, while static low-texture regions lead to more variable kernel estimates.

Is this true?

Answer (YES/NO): NO